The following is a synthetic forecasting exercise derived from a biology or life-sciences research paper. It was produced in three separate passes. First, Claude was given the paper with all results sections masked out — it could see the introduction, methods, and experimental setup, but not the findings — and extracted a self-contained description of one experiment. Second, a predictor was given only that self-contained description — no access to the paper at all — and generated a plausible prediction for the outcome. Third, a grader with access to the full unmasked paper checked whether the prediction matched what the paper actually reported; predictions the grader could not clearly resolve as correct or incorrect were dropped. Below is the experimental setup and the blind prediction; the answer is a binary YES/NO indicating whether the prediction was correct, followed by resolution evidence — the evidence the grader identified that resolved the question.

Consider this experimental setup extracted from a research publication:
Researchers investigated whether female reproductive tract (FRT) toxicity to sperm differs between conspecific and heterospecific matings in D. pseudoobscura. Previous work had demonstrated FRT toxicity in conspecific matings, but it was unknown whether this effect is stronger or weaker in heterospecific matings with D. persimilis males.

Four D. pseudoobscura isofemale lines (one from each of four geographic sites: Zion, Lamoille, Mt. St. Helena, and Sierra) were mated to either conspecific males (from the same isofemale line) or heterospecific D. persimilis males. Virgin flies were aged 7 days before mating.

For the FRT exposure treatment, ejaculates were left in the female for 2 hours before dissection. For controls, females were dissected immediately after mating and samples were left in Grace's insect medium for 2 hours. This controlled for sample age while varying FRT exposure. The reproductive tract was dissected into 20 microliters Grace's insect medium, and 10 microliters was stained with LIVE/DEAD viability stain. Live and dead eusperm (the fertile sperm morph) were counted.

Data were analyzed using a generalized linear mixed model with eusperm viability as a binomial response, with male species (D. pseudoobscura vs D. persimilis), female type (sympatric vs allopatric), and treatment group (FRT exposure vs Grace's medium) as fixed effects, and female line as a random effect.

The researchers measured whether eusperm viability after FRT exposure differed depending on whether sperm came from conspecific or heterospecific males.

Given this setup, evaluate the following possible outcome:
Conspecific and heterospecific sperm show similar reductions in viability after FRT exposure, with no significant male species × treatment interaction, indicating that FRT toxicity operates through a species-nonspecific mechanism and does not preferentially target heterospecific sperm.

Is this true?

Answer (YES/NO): NO